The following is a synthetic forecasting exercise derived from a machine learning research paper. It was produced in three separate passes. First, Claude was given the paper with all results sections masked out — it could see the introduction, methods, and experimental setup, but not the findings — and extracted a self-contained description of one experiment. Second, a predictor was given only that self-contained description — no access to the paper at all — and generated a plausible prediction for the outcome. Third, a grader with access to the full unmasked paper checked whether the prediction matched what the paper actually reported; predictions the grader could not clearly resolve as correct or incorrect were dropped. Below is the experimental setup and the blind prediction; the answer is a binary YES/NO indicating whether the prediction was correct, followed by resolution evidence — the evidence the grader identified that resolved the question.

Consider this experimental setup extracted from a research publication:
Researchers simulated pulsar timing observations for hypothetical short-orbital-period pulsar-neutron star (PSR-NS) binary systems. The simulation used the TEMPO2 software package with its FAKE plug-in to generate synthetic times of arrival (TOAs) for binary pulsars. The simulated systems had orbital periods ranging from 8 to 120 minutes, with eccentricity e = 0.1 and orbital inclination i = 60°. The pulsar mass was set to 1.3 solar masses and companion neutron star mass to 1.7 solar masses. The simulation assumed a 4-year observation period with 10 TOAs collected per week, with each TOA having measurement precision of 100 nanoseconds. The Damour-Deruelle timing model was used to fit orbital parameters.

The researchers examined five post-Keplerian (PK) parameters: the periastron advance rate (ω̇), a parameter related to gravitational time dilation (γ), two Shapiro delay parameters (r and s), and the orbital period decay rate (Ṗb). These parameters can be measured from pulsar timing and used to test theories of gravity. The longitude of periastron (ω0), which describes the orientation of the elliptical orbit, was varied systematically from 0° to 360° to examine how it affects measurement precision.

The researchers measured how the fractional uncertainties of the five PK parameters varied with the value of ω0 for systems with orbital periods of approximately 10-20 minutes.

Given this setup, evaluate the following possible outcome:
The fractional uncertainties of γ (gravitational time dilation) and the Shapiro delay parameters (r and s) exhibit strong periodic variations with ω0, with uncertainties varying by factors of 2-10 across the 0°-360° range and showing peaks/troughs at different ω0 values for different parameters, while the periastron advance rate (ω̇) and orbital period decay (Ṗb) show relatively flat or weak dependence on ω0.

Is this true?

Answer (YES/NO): NO